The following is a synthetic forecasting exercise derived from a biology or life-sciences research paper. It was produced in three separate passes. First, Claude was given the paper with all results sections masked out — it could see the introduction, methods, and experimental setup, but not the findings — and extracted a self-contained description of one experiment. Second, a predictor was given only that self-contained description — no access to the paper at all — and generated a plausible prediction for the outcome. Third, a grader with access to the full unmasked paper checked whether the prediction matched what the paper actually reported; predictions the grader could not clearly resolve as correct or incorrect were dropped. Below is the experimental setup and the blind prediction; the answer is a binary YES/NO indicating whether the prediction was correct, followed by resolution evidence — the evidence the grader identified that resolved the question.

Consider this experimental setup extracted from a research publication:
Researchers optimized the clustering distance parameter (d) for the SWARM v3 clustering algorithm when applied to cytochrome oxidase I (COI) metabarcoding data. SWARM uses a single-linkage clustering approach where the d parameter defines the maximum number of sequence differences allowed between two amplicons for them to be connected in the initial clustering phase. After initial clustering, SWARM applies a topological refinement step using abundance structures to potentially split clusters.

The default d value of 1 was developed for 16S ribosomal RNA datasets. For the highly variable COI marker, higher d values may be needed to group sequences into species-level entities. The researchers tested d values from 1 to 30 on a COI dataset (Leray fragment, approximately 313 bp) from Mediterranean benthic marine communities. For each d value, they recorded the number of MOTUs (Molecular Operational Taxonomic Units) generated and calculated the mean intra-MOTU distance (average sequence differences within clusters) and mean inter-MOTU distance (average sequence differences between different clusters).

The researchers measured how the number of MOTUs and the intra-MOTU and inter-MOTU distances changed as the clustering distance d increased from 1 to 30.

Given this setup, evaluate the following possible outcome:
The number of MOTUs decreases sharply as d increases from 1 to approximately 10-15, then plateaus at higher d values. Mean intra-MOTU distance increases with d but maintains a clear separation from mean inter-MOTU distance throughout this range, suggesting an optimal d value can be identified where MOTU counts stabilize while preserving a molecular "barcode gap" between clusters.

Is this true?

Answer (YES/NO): NO